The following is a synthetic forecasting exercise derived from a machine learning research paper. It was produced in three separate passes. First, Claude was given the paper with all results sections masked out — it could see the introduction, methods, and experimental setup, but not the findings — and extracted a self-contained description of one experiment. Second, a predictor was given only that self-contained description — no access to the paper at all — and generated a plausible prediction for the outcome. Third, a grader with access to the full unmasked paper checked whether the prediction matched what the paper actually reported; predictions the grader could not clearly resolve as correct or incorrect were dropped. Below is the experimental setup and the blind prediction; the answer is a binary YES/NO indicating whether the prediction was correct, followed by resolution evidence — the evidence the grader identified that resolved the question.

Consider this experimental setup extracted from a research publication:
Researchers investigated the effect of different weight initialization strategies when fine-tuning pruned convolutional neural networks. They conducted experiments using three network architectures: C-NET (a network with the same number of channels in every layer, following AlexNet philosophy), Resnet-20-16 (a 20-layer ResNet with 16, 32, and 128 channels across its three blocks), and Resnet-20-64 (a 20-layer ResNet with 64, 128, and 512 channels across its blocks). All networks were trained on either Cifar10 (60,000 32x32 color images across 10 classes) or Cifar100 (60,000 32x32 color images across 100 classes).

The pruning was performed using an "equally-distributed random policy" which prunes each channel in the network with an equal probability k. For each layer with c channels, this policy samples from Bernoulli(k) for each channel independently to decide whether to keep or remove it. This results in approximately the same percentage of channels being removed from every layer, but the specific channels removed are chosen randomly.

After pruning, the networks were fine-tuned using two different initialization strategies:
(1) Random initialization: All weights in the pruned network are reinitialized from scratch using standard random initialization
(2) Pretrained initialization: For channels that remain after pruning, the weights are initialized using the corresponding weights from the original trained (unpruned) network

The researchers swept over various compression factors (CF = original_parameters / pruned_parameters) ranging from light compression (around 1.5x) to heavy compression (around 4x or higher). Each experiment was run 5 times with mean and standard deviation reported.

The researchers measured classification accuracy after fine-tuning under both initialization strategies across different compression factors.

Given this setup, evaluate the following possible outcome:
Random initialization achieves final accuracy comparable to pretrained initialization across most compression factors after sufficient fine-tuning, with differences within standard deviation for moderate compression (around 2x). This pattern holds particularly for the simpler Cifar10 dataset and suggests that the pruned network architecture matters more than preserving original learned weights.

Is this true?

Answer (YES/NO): NO